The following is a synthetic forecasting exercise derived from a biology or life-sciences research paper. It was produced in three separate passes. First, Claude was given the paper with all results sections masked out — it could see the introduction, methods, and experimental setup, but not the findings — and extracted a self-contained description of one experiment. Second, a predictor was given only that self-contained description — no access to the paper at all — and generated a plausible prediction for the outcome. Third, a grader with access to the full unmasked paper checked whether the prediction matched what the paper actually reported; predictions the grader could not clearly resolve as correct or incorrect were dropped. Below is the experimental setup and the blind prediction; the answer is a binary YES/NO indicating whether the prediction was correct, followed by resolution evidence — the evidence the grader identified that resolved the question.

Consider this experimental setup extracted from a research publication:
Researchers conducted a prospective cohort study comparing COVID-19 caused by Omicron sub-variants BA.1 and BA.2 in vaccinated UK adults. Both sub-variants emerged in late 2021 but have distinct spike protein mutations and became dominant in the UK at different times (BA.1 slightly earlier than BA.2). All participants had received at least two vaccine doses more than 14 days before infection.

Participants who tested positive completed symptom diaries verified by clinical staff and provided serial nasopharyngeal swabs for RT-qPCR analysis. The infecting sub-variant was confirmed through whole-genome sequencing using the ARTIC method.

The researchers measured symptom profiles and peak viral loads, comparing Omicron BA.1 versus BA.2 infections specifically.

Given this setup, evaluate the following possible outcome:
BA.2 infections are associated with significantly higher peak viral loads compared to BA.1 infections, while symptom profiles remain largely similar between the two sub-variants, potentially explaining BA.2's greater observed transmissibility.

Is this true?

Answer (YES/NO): NO